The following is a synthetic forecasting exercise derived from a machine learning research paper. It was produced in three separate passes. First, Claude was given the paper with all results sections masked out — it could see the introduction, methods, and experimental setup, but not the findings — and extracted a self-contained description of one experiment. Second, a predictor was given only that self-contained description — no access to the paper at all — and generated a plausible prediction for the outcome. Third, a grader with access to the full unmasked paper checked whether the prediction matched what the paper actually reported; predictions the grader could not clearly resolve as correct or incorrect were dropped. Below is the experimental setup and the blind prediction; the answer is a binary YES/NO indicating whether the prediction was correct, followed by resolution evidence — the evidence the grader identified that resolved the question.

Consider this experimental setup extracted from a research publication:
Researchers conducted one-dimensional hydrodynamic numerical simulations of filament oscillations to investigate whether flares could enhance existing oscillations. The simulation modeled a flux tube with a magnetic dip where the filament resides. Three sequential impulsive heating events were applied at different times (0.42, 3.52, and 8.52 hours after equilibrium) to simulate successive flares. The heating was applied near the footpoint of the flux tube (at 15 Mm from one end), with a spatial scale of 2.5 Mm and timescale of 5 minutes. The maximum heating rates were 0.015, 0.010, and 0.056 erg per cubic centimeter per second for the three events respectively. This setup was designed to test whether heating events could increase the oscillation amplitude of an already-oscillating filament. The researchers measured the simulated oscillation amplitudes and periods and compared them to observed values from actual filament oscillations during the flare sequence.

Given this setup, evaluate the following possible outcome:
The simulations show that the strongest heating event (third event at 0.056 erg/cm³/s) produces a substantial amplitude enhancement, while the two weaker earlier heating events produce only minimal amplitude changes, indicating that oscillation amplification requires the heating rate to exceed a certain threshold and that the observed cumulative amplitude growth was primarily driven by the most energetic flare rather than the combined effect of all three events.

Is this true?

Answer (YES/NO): NO